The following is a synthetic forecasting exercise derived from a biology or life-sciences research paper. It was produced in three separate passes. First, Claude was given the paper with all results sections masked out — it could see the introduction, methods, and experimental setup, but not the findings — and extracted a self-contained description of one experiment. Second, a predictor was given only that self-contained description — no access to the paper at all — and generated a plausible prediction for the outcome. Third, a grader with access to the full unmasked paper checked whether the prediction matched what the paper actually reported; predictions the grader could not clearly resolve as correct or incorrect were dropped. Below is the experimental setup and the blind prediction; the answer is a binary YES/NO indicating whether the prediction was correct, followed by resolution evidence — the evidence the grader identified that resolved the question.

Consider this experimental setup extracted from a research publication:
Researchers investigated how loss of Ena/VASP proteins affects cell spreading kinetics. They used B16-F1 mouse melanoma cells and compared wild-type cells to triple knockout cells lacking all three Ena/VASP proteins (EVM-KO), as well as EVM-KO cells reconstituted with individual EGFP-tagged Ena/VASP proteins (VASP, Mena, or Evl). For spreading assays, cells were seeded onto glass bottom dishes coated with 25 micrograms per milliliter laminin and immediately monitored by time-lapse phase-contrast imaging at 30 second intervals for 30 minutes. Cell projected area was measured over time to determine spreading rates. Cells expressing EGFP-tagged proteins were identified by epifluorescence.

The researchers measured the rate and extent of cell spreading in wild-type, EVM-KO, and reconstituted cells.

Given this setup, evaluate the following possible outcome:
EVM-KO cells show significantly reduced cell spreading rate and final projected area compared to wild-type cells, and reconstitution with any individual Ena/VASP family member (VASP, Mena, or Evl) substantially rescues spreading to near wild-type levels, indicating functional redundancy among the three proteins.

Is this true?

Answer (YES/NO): NO